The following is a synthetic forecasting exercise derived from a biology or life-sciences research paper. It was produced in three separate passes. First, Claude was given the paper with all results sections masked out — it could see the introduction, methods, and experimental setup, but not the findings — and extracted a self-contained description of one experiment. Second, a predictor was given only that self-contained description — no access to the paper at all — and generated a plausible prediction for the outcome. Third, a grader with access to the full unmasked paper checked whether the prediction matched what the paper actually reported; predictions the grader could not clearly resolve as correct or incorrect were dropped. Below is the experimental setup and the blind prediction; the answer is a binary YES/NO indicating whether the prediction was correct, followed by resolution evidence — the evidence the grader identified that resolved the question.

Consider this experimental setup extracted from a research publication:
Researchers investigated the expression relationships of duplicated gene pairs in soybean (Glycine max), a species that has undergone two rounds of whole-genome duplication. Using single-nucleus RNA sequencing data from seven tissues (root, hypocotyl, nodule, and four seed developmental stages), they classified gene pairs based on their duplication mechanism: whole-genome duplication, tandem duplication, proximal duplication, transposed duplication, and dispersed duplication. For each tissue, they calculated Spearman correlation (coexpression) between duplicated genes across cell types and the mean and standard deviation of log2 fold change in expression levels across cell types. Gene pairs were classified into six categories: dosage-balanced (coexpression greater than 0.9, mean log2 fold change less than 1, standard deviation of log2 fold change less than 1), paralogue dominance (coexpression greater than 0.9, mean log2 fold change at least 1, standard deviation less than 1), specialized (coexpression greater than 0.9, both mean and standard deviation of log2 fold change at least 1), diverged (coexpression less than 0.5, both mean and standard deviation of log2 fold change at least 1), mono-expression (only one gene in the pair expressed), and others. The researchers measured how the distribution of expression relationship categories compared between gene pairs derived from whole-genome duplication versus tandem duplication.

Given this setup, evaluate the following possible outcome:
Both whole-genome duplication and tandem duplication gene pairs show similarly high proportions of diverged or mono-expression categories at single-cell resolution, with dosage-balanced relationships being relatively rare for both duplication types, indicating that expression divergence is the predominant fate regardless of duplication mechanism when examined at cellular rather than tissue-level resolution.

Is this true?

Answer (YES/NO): NO